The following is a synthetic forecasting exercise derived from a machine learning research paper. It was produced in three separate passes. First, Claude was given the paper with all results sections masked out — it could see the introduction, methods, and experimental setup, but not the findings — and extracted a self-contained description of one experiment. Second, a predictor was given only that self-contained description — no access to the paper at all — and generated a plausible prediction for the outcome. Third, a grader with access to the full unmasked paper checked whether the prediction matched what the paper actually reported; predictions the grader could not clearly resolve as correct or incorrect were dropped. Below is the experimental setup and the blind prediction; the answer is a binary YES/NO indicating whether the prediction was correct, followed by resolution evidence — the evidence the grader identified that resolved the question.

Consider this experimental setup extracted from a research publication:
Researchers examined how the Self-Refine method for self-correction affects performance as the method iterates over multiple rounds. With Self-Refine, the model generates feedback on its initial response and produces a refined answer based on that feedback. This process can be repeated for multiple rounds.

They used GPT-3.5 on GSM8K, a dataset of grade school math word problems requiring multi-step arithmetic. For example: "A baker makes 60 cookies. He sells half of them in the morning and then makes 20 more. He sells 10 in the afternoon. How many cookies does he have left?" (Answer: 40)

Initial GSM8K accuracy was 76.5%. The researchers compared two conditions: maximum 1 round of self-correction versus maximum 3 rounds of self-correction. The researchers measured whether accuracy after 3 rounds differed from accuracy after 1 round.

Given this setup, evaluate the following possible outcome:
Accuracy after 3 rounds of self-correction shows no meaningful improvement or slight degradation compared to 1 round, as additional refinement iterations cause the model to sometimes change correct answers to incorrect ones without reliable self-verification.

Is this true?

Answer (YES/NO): YES